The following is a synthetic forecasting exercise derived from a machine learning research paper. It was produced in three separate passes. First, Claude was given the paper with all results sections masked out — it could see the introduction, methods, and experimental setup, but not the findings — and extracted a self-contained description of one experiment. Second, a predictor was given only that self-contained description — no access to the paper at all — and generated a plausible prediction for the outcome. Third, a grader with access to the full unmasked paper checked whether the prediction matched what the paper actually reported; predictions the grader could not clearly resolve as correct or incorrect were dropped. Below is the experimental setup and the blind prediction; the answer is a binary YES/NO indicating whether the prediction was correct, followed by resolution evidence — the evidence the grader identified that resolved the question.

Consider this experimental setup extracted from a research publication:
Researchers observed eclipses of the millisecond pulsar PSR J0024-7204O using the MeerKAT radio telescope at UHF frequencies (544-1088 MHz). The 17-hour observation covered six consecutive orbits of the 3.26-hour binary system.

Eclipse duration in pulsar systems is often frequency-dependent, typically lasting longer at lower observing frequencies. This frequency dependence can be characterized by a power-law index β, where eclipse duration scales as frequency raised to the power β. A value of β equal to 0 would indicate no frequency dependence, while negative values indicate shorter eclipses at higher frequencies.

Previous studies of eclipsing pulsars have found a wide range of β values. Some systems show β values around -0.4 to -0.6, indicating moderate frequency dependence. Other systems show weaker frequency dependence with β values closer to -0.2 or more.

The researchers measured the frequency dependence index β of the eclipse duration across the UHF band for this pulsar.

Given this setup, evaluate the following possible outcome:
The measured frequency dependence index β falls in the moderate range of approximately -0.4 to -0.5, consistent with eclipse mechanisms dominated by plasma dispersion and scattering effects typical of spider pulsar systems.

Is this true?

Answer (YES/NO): NO